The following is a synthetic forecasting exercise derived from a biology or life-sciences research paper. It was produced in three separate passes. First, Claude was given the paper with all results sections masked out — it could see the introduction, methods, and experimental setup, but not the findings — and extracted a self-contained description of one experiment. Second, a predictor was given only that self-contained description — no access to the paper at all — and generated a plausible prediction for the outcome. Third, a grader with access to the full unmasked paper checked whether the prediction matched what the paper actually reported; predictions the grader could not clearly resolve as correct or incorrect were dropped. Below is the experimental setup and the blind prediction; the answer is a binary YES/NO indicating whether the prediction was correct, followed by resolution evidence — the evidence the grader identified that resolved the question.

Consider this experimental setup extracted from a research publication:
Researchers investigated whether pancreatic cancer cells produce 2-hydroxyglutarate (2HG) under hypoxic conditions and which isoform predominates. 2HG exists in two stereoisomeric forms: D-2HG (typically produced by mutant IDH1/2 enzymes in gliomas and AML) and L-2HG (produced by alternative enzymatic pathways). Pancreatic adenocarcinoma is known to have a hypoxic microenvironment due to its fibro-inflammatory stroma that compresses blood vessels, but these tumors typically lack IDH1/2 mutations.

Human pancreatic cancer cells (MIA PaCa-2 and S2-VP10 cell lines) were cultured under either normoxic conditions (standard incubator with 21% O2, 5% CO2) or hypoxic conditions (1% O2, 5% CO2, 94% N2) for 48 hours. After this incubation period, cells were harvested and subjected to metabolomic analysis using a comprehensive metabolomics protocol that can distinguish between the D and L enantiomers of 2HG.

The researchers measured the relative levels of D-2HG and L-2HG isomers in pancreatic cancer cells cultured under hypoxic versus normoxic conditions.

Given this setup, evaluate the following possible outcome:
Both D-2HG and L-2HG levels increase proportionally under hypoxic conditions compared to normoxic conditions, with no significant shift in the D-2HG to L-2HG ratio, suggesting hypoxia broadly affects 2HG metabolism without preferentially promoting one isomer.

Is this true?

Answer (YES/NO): NO